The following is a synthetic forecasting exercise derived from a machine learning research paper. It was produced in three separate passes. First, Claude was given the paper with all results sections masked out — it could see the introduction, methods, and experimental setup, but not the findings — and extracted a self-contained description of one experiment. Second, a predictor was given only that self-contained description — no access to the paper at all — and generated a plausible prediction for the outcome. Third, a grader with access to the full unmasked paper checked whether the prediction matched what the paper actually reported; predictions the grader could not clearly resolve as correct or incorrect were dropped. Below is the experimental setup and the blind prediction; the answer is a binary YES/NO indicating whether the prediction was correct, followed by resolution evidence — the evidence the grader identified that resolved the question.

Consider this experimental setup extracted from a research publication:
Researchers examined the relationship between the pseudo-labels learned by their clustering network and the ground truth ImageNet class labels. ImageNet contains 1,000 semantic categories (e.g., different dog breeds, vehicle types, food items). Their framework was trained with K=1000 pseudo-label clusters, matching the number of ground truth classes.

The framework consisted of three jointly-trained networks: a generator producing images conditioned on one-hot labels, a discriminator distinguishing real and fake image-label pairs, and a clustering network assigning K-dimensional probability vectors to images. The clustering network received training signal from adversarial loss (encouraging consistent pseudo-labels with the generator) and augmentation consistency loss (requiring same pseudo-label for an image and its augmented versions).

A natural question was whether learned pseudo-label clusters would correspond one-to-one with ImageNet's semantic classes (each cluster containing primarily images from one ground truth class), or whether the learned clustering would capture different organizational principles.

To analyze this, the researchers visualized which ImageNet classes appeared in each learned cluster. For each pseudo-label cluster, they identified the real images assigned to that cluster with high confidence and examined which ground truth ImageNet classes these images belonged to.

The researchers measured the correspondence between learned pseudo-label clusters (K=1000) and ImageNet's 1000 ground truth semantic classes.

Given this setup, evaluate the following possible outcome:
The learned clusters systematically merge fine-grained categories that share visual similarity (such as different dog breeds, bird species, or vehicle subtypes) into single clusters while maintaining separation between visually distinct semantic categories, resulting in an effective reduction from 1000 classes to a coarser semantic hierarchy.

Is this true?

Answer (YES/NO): NO